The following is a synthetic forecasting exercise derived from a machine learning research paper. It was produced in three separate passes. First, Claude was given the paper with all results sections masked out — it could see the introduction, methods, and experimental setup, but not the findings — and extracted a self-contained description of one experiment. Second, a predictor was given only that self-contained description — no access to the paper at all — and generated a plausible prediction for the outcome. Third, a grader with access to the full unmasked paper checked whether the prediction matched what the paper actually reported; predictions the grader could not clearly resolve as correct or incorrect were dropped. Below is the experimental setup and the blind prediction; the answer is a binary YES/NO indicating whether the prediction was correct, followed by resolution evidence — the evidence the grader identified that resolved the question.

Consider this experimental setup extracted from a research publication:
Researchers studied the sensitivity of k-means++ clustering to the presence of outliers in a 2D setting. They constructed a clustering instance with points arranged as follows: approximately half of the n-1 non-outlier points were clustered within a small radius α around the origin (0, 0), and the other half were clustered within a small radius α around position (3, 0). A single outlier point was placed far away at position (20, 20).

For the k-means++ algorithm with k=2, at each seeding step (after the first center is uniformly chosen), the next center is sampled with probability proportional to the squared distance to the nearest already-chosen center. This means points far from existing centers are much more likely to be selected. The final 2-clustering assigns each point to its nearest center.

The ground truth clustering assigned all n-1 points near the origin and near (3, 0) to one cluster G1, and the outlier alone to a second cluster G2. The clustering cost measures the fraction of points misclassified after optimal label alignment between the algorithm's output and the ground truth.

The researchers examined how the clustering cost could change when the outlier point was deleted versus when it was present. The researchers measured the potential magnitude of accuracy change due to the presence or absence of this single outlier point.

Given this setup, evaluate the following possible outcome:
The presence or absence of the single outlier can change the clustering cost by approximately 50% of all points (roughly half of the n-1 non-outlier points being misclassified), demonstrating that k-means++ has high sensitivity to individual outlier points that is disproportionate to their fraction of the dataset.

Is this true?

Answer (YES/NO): YES